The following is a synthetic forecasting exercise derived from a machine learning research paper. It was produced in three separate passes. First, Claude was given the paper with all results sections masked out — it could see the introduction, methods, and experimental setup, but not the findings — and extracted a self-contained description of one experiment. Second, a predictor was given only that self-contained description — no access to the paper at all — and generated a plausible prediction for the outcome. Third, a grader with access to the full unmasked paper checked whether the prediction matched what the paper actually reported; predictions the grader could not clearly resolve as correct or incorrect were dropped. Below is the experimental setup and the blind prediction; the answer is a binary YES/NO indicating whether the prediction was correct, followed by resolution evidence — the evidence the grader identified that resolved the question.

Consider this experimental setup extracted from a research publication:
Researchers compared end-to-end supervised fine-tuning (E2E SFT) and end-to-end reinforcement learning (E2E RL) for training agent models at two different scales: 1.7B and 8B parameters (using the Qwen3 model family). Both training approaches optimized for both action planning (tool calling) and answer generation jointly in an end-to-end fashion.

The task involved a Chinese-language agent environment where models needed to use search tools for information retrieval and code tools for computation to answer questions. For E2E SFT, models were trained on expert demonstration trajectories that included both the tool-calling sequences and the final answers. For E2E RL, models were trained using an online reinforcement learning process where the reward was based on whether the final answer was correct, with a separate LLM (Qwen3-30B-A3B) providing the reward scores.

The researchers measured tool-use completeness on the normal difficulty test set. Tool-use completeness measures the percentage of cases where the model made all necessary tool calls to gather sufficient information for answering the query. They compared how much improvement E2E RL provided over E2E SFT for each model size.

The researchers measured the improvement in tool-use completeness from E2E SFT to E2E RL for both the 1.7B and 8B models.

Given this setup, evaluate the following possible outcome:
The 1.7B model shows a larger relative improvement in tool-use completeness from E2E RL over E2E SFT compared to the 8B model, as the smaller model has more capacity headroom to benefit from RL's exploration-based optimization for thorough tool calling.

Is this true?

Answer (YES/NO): YES